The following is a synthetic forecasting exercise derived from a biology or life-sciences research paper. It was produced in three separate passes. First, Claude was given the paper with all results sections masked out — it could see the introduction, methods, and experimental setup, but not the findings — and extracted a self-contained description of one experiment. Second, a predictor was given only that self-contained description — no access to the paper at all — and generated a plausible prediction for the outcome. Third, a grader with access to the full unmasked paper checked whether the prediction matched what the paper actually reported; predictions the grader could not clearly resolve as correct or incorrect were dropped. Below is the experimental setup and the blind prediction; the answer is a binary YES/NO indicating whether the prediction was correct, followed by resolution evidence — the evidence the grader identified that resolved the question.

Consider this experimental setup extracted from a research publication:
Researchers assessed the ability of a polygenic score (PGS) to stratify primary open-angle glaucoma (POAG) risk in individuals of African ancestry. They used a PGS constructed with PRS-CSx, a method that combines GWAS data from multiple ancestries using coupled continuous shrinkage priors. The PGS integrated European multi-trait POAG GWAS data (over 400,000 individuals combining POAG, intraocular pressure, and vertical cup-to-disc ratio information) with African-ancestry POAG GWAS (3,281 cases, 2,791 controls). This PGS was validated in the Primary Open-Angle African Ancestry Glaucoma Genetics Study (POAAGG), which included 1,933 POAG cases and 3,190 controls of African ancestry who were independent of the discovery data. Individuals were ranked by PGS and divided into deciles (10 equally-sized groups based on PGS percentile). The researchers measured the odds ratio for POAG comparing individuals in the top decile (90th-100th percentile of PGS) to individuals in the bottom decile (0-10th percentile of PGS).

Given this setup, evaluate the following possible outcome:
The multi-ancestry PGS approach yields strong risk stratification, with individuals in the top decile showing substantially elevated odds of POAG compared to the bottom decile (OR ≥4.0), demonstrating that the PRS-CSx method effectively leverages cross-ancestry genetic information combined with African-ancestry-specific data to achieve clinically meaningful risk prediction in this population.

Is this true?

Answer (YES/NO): NO